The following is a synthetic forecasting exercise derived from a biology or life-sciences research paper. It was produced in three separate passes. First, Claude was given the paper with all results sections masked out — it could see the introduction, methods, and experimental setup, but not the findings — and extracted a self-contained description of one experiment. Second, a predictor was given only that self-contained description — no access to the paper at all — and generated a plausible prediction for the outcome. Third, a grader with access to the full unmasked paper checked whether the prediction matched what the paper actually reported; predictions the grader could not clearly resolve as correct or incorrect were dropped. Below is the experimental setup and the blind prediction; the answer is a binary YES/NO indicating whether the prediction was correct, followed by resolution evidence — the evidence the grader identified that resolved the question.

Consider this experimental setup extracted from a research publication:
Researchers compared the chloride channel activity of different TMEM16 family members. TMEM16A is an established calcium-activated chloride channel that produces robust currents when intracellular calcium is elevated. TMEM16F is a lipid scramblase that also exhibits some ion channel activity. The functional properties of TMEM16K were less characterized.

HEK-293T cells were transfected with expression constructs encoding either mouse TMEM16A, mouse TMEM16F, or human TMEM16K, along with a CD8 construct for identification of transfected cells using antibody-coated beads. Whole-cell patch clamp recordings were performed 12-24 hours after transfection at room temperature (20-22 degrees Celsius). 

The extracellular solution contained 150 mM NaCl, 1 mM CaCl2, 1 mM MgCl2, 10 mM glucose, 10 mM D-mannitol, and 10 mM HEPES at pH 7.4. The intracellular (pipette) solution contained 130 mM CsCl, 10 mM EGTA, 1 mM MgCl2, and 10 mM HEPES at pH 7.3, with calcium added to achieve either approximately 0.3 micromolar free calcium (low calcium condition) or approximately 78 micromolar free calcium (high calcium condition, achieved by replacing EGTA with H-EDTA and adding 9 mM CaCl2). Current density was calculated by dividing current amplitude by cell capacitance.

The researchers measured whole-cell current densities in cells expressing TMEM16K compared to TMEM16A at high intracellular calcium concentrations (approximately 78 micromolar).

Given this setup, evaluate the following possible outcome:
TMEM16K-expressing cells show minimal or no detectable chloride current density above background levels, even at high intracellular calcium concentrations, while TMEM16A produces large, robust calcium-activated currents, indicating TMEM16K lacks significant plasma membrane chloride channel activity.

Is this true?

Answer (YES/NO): YES